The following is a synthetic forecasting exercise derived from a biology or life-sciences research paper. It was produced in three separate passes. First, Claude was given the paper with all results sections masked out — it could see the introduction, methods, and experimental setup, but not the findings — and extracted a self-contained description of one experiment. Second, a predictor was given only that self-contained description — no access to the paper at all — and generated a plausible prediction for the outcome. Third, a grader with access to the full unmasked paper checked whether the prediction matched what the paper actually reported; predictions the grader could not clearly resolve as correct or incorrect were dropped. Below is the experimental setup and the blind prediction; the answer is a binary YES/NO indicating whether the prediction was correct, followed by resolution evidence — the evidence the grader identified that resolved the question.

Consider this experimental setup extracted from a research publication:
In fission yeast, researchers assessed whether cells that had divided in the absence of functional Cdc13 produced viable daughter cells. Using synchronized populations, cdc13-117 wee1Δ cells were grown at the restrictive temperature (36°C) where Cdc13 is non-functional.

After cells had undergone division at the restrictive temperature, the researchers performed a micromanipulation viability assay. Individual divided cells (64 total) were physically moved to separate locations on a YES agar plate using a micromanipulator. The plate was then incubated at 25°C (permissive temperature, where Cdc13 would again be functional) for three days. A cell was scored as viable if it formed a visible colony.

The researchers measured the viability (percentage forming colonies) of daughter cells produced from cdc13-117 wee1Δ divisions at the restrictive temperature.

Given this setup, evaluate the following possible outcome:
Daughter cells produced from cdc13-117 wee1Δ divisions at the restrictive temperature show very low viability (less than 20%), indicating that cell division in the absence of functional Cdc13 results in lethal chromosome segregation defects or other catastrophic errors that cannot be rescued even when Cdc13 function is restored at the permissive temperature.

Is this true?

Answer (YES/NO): NO